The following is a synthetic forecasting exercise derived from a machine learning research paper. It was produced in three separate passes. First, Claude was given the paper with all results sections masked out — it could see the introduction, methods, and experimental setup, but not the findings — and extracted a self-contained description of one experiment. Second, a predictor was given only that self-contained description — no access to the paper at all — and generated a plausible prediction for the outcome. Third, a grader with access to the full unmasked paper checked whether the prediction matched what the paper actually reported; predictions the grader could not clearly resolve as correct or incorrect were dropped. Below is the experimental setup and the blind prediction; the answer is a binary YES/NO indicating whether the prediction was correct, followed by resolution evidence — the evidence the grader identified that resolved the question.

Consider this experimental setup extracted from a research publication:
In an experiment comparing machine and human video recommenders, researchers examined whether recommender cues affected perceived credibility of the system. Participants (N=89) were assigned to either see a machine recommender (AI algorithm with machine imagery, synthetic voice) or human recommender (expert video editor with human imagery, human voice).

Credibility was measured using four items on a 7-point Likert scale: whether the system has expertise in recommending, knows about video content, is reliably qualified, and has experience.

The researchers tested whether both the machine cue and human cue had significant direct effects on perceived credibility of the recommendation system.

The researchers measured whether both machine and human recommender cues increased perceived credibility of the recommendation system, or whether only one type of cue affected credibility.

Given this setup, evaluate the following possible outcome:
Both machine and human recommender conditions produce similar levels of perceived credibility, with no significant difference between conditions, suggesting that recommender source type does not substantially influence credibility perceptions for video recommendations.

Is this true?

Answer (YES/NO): NO